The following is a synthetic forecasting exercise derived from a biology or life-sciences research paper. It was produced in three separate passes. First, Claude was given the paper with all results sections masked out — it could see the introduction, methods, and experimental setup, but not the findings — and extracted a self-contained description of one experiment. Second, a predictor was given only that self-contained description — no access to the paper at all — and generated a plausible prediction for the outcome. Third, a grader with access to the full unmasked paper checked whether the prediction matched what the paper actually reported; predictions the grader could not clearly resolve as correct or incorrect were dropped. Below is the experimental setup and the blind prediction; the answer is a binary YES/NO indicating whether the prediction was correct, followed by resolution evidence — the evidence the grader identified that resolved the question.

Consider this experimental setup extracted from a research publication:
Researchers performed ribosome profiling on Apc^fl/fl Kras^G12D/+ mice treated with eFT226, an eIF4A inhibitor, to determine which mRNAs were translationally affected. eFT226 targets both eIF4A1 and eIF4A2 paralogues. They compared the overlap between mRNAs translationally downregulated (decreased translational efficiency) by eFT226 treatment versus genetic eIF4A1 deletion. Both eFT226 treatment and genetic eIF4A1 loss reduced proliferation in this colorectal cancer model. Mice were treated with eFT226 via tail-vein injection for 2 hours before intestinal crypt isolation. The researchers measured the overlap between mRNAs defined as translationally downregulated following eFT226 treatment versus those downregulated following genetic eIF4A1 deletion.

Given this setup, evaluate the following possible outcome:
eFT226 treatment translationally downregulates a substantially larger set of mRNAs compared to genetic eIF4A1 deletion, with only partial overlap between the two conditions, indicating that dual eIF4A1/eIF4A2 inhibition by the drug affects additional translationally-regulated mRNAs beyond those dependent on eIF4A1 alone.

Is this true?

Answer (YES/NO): NO